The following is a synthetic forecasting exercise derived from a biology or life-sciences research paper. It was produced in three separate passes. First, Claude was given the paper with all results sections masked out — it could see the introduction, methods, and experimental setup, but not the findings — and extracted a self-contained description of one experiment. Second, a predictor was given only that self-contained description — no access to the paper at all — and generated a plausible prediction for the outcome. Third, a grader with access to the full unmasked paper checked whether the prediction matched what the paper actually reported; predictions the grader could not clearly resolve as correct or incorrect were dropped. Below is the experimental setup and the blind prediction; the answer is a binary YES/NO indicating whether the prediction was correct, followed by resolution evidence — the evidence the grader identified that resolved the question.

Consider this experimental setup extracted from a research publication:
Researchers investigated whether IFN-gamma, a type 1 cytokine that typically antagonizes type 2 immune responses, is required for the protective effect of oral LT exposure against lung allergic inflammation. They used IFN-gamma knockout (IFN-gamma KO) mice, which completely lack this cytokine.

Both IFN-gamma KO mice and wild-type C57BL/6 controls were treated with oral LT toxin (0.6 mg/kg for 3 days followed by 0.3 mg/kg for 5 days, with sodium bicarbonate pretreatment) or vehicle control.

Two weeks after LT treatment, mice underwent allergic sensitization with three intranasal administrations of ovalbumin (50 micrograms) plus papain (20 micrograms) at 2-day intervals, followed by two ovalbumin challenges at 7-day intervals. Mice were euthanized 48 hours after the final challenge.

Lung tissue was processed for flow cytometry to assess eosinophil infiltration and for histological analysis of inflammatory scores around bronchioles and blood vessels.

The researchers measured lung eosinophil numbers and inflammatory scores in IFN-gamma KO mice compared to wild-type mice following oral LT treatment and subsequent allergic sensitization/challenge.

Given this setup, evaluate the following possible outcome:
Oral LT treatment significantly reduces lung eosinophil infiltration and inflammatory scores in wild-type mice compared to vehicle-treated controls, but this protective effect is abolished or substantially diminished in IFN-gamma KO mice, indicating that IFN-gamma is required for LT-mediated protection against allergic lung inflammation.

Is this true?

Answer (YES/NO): NO